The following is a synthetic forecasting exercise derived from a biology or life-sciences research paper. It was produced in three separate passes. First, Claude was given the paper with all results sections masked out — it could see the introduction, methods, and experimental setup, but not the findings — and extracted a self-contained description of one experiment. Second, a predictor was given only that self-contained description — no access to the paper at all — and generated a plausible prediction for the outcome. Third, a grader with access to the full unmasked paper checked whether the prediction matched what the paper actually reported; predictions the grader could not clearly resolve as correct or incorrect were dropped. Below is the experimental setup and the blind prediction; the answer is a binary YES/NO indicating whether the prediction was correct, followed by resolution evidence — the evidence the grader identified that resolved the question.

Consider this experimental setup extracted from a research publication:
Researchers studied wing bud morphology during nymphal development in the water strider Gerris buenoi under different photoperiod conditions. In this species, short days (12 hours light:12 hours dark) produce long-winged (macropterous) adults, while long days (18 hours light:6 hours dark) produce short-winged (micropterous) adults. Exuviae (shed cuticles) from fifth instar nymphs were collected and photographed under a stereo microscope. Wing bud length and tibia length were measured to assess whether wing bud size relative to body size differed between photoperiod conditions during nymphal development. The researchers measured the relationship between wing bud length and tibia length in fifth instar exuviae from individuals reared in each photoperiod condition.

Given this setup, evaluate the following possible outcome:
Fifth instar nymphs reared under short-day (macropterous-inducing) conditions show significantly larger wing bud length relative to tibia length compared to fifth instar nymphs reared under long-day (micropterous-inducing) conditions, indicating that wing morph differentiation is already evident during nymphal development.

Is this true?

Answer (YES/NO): YES